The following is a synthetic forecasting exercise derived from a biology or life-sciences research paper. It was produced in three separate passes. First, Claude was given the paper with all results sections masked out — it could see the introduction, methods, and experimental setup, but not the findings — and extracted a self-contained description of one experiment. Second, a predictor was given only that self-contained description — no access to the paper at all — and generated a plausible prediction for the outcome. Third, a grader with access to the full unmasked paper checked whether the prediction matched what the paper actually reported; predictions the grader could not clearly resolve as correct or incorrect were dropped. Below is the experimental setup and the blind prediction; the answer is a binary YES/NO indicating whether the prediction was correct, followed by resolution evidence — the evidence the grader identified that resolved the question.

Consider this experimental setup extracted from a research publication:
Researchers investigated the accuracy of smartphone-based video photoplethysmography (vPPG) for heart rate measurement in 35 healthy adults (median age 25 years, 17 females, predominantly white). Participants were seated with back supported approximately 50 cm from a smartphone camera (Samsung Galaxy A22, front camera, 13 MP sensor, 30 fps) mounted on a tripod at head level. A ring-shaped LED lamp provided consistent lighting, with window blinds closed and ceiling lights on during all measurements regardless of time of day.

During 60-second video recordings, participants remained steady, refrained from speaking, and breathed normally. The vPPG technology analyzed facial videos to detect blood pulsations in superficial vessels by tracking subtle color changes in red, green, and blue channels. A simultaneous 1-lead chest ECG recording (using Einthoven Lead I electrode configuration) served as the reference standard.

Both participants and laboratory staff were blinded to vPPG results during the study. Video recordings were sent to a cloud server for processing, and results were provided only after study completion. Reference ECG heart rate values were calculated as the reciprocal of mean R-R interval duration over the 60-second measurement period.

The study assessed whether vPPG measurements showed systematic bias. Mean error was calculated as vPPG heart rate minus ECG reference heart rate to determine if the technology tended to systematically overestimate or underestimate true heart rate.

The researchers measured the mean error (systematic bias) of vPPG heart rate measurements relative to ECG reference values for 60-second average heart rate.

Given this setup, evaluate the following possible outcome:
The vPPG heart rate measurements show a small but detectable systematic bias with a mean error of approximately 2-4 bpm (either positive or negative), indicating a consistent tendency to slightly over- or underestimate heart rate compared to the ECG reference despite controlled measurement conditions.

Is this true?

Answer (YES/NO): NO